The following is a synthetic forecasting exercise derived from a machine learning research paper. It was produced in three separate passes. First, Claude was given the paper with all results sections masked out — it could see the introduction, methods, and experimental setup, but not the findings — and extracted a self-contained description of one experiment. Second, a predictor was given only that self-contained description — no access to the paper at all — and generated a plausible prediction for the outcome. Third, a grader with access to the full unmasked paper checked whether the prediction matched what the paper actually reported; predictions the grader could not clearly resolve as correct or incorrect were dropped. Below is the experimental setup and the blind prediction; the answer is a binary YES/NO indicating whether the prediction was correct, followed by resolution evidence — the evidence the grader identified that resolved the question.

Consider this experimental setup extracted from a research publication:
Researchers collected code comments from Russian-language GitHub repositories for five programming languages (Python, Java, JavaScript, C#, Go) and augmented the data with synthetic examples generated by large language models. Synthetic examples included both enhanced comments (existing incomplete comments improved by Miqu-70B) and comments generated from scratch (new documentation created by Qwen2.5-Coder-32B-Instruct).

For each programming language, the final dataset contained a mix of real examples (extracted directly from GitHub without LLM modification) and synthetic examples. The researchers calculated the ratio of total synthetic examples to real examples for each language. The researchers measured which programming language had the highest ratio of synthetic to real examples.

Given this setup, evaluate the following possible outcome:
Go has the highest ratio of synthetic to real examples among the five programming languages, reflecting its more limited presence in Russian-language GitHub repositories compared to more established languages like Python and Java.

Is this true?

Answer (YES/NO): NO